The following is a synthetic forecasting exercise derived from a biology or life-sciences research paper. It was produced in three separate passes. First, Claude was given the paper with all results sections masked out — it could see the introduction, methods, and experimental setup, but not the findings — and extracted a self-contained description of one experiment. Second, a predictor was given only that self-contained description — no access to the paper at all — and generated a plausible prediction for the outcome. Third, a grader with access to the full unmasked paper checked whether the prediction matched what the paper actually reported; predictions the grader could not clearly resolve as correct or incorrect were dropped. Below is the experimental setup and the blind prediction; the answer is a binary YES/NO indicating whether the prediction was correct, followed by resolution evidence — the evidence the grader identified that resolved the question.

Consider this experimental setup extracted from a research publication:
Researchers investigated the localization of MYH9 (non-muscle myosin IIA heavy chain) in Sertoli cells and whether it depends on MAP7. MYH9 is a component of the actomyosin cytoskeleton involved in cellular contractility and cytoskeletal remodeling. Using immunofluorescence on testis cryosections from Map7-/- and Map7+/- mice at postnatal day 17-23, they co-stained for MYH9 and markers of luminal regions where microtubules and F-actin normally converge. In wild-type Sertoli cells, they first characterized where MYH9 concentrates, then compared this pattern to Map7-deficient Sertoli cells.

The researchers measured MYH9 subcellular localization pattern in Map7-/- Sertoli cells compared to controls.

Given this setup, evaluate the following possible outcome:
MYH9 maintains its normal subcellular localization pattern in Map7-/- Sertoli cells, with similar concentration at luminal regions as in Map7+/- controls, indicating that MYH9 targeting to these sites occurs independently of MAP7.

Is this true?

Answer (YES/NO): NO